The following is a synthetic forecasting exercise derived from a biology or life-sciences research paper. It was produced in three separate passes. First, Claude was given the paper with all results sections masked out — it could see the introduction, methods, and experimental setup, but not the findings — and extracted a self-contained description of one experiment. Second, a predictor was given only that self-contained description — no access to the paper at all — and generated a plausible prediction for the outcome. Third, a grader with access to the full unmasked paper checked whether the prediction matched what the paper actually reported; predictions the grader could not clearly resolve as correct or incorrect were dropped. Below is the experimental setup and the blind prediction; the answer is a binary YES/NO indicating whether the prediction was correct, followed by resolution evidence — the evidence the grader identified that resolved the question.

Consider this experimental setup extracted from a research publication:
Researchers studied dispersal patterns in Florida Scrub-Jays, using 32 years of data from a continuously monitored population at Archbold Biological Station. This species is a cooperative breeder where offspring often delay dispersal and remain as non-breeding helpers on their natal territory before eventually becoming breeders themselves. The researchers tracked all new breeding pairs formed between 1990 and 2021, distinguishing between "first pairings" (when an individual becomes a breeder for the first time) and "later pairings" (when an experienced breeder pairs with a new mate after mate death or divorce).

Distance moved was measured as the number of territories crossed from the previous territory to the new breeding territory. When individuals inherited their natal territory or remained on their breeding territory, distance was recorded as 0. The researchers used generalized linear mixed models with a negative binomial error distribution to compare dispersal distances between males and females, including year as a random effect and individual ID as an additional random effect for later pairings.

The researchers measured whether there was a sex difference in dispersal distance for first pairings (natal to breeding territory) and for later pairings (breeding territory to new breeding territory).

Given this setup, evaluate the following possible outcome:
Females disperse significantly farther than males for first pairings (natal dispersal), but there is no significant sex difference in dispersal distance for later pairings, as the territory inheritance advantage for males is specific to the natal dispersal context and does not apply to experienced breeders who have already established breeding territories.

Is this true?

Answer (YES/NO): NO